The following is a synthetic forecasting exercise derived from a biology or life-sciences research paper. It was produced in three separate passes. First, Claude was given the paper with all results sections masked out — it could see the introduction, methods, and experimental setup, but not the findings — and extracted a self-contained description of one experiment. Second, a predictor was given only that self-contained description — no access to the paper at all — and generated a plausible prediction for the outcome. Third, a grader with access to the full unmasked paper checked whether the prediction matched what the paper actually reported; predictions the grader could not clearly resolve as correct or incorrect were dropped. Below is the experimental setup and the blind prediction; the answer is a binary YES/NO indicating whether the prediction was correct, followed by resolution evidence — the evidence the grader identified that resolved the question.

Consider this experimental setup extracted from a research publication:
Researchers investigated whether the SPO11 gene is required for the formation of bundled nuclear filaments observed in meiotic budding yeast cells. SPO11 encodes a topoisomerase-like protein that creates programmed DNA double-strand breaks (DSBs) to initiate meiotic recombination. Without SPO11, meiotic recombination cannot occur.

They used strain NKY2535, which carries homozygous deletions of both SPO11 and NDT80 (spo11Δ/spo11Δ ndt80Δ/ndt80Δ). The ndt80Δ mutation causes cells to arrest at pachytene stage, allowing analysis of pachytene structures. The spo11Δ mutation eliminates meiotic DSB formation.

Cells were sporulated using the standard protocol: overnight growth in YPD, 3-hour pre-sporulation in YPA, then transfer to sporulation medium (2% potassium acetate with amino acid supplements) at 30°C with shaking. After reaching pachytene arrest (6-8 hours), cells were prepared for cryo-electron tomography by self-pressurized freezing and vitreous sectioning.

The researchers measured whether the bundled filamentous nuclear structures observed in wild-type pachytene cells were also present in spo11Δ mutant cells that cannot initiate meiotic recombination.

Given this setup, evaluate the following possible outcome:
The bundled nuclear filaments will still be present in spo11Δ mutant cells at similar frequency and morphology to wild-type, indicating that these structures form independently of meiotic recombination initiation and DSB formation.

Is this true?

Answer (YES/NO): YES